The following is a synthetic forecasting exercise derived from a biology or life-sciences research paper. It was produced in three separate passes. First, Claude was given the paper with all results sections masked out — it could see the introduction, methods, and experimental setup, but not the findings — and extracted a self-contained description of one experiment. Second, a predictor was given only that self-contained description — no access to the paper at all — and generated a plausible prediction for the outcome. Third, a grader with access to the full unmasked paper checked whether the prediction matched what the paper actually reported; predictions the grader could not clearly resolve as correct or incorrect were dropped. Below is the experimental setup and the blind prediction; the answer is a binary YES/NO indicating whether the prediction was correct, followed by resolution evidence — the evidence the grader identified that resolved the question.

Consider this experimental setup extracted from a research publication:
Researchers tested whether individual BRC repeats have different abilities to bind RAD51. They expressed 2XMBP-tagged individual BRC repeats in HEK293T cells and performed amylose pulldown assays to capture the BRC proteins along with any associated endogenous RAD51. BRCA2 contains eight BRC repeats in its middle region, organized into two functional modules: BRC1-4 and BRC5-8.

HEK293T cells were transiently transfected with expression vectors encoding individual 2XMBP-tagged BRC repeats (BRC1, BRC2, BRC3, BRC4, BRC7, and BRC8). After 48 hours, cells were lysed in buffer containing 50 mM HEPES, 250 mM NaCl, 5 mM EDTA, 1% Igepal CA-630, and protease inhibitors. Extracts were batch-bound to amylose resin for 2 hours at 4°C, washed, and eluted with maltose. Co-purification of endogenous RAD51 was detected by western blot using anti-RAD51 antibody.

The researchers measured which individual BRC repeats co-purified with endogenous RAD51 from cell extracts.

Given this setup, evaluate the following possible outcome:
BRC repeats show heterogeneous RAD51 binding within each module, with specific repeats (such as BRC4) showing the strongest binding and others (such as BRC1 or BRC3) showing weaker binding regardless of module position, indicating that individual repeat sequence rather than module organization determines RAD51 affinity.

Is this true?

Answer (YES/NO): NO